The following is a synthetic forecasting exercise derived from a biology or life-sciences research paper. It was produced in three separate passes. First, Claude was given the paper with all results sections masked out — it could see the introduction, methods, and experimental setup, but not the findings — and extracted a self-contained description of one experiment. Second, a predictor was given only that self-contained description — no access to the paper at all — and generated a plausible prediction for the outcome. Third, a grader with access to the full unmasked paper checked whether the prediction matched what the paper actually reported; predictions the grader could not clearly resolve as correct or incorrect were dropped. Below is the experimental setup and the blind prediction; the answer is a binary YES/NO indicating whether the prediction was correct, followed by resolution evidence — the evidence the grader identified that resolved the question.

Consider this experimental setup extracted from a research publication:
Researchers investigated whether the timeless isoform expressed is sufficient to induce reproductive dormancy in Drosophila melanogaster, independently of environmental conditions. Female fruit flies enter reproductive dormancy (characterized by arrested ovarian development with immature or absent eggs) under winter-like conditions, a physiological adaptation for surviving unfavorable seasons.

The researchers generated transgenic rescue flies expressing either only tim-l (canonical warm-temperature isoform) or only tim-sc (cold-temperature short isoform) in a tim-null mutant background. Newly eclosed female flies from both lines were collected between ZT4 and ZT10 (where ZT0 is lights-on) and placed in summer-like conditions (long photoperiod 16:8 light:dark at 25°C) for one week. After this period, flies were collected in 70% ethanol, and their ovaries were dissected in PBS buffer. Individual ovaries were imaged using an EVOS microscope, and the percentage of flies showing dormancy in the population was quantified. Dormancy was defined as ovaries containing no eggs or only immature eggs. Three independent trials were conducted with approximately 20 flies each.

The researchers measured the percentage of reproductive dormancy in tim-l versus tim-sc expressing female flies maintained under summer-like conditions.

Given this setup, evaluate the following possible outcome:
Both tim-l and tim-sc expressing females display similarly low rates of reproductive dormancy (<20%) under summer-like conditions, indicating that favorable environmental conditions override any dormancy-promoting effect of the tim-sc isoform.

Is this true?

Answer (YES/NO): NO